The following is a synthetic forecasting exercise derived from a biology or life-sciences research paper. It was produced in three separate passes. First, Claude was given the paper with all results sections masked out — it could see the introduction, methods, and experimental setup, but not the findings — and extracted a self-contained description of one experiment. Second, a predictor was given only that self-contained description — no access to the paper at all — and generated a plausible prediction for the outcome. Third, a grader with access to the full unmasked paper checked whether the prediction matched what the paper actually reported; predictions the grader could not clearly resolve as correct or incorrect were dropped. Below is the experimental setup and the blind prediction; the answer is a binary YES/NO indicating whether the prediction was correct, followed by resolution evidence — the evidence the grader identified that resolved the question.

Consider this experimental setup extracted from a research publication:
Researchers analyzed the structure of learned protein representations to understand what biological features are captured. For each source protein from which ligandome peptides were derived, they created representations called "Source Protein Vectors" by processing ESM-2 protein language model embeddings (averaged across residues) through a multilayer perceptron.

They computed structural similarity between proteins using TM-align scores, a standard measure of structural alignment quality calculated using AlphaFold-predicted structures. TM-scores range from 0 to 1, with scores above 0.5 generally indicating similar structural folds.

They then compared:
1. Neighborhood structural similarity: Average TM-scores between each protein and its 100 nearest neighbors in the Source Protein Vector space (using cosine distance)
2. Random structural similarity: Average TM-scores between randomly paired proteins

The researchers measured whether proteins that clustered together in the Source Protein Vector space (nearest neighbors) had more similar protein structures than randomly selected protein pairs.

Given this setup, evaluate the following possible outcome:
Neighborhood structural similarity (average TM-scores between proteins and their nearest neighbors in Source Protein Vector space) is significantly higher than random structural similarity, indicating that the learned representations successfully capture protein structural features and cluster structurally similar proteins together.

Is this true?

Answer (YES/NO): NO